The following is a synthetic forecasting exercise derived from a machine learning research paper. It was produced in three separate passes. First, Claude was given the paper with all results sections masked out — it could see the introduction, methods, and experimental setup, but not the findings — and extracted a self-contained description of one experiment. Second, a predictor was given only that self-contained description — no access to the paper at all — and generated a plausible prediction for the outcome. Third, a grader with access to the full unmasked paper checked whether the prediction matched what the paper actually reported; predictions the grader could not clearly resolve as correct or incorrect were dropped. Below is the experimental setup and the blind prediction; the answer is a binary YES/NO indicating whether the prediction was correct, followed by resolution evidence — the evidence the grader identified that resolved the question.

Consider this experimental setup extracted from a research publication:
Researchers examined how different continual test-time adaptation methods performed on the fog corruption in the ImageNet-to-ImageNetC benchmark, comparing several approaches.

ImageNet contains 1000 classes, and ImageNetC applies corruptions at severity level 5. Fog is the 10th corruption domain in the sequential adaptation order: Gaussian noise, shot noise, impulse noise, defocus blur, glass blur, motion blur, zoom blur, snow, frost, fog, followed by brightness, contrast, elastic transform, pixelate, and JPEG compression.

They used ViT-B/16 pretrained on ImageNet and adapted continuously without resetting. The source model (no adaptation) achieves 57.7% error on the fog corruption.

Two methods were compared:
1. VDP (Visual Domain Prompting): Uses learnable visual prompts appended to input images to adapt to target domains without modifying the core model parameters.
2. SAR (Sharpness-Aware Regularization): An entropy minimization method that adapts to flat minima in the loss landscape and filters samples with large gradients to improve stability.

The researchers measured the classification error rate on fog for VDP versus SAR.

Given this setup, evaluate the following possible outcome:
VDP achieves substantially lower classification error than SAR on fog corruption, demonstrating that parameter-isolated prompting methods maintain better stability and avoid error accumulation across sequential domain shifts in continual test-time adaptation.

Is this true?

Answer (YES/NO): NO